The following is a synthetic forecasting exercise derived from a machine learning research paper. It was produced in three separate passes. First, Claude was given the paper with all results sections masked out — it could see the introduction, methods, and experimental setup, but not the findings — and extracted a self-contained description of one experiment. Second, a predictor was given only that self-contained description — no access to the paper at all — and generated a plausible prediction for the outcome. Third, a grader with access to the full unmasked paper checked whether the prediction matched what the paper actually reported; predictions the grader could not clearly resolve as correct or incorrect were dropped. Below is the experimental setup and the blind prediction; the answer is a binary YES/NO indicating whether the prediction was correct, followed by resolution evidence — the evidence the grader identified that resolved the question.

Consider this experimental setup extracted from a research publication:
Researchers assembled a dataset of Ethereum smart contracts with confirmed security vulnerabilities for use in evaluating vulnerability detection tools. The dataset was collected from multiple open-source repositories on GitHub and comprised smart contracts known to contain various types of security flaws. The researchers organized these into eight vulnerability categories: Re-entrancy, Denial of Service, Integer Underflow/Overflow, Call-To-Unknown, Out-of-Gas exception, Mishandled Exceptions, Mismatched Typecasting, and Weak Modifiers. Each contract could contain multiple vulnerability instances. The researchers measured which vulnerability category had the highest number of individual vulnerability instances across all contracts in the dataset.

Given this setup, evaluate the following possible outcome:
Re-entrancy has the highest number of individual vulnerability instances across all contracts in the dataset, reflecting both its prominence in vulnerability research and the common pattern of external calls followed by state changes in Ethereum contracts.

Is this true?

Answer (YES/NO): NO